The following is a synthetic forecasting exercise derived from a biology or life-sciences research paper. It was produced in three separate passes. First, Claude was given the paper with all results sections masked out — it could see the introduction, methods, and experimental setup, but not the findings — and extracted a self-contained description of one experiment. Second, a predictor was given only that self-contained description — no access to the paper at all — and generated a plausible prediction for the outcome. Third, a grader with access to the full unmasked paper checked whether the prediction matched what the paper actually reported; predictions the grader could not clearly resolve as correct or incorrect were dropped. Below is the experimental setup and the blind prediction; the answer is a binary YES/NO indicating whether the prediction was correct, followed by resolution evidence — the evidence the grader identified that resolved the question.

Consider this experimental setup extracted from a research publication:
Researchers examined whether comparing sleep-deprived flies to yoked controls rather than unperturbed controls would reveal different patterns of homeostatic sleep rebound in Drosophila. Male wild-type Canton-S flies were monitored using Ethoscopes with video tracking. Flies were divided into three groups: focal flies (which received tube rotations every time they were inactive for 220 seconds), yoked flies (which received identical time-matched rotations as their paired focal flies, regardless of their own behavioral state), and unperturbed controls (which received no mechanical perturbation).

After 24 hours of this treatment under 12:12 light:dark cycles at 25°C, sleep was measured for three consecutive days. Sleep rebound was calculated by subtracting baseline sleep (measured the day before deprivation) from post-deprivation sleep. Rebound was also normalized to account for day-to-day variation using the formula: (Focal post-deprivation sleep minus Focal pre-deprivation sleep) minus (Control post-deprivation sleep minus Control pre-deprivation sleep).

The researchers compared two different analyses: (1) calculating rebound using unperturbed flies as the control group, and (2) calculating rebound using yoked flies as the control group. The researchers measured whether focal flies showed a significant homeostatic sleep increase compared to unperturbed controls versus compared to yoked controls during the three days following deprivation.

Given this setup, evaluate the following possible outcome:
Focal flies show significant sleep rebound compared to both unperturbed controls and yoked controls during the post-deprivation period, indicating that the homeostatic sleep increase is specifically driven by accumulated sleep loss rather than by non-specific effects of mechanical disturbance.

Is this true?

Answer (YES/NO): NO